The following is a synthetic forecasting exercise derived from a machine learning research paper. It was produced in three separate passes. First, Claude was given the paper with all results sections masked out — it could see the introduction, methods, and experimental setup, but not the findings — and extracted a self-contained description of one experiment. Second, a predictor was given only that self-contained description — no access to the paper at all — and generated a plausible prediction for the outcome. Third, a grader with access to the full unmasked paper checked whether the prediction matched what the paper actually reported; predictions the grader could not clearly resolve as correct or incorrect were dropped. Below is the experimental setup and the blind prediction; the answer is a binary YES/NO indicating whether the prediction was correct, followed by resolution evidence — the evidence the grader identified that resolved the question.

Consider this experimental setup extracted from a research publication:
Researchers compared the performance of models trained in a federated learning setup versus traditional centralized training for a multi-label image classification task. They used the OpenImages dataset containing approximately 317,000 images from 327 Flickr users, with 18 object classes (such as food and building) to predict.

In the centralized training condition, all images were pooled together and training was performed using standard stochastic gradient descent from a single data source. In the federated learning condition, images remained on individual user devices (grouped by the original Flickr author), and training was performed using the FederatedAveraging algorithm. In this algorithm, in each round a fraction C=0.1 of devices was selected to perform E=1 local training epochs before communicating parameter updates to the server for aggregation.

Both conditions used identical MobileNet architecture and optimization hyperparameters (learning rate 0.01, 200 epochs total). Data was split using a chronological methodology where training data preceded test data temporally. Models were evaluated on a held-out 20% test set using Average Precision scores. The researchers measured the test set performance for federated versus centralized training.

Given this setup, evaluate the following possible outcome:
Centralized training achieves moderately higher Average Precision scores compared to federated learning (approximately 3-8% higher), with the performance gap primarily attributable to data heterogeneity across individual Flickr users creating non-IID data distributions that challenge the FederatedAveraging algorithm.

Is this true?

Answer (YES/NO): YES